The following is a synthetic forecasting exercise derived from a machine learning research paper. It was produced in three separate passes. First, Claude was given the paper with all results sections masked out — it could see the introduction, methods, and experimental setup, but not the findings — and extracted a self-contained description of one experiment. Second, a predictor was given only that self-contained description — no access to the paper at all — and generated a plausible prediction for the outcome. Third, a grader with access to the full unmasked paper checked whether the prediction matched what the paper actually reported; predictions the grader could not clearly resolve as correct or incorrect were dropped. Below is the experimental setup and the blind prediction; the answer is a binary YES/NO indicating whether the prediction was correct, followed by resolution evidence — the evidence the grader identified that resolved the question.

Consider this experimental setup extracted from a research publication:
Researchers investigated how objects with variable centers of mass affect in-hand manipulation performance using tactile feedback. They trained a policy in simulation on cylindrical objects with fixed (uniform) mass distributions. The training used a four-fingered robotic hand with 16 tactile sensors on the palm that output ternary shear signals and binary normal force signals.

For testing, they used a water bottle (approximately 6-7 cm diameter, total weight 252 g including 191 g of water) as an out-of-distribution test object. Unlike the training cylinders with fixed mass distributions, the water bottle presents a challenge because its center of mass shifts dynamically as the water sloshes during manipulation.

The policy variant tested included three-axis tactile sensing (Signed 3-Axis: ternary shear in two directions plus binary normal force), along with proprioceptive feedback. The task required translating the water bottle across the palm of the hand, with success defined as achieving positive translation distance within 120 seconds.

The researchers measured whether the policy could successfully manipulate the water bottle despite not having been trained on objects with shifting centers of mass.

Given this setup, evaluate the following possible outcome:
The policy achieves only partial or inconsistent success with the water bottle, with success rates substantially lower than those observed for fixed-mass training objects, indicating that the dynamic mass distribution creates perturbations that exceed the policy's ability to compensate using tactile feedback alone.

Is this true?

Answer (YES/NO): NO